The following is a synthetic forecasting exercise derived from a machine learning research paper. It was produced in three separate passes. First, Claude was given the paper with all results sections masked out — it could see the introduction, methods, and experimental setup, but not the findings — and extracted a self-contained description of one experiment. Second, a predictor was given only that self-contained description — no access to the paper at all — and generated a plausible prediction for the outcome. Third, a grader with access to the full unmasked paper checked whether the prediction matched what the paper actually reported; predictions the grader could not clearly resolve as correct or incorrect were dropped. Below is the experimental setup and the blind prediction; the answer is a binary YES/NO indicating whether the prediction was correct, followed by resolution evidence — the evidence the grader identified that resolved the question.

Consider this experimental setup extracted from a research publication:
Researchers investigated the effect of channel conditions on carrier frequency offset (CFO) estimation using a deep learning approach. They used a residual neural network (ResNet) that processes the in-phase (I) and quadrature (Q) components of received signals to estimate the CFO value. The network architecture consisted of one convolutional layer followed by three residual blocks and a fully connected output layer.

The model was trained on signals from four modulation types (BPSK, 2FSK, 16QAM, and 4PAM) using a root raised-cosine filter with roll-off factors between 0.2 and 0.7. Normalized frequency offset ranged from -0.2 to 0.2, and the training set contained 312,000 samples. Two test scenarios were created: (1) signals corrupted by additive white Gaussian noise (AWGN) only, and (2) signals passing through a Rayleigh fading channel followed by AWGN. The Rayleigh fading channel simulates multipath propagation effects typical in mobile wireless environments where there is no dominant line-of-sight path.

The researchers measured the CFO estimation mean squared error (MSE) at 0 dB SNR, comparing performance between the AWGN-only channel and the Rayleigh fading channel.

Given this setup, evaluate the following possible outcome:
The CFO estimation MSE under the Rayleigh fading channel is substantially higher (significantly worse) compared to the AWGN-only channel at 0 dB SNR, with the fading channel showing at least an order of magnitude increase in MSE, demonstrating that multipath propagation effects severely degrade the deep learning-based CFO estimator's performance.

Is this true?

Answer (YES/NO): NO